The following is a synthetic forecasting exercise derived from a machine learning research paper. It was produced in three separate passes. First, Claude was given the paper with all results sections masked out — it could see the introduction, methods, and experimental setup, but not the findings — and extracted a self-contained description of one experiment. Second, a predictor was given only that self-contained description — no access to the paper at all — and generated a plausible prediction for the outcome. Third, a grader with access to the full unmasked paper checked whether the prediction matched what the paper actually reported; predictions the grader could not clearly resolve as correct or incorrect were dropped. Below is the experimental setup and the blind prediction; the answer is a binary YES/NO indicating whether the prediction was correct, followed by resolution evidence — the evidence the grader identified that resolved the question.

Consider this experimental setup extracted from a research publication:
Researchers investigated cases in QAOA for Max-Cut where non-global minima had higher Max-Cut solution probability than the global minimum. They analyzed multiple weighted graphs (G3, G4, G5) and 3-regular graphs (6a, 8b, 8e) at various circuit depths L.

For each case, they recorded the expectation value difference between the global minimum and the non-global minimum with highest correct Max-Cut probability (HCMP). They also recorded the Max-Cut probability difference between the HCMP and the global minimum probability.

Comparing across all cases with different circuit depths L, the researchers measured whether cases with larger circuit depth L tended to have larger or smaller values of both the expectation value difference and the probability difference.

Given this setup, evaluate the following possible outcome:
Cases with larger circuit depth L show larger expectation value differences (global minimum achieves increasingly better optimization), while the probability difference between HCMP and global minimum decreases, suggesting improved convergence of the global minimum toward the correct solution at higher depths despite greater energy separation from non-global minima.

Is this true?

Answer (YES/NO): NO